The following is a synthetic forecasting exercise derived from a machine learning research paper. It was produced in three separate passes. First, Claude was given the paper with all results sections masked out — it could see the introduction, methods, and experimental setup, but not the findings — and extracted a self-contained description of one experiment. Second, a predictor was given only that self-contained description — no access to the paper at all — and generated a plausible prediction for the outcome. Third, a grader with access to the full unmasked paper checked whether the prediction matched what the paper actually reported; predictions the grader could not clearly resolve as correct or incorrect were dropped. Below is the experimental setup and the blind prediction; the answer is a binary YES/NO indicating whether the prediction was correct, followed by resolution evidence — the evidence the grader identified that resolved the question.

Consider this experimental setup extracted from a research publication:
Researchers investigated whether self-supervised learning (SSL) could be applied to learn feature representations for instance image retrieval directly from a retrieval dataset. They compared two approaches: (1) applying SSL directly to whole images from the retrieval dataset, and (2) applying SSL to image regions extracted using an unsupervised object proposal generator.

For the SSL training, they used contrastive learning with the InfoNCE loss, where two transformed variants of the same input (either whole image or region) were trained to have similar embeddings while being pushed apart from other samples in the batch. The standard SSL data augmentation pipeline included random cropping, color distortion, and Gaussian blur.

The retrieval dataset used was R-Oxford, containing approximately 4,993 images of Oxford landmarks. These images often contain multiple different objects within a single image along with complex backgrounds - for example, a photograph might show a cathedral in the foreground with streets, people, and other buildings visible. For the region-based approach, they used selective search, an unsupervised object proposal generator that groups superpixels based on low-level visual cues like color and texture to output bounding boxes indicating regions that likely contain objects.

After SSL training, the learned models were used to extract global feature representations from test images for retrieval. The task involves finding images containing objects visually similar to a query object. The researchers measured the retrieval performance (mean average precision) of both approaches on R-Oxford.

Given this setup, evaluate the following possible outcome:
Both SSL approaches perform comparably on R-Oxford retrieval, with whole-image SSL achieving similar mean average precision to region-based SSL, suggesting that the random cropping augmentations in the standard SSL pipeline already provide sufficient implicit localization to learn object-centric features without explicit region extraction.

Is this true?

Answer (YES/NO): NO